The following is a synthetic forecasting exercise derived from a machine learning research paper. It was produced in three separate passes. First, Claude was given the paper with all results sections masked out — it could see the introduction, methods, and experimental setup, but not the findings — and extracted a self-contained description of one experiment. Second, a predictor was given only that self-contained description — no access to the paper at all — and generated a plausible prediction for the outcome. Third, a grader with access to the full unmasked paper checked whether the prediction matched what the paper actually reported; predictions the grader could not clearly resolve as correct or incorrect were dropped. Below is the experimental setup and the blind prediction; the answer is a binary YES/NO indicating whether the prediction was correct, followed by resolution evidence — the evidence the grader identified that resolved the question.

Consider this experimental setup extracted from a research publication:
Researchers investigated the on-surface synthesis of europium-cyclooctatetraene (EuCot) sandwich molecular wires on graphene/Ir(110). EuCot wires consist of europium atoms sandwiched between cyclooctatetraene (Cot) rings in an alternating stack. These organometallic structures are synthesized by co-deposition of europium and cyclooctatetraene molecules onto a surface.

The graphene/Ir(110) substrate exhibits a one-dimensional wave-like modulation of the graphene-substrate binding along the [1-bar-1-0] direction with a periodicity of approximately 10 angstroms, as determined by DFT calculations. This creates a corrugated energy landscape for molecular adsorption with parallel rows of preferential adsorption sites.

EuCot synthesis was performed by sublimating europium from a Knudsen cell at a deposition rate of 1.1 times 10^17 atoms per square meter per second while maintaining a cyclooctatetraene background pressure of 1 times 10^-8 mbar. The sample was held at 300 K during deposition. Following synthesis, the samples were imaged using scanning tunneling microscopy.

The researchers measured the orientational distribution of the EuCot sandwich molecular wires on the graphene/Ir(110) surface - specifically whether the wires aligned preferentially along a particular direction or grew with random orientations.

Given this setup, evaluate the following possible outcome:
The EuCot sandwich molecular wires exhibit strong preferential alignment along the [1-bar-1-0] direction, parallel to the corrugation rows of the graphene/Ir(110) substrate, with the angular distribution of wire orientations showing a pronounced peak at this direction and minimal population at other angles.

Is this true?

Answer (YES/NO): NO